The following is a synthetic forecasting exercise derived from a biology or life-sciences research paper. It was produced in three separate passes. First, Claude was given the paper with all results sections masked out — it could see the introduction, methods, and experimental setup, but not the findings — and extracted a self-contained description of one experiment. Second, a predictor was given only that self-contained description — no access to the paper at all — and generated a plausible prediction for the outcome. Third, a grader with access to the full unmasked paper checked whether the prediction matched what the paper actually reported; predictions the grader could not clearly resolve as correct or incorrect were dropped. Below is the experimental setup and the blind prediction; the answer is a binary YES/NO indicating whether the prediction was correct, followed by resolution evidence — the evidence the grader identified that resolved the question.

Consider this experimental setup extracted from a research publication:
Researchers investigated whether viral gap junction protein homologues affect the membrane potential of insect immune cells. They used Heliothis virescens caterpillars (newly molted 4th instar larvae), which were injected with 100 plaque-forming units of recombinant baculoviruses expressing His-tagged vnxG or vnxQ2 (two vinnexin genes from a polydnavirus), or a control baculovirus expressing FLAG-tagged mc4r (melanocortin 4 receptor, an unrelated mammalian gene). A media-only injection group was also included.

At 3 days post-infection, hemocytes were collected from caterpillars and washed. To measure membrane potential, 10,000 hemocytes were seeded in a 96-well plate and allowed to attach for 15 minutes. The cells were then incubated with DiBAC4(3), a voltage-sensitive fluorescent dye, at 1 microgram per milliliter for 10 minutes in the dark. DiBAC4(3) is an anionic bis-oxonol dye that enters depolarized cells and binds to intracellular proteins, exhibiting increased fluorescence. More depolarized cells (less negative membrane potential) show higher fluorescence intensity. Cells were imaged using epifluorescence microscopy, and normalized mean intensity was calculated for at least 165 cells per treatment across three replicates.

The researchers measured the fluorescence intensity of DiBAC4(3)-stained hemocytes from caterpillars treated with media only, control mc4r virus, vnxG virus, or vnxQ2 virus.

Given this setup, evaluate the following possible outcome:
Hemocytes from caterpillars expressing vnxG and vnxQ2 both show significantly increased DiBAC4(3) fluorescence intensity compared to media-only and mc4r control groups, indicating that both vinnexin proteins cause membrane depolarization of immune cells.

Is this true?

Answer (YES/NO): YES